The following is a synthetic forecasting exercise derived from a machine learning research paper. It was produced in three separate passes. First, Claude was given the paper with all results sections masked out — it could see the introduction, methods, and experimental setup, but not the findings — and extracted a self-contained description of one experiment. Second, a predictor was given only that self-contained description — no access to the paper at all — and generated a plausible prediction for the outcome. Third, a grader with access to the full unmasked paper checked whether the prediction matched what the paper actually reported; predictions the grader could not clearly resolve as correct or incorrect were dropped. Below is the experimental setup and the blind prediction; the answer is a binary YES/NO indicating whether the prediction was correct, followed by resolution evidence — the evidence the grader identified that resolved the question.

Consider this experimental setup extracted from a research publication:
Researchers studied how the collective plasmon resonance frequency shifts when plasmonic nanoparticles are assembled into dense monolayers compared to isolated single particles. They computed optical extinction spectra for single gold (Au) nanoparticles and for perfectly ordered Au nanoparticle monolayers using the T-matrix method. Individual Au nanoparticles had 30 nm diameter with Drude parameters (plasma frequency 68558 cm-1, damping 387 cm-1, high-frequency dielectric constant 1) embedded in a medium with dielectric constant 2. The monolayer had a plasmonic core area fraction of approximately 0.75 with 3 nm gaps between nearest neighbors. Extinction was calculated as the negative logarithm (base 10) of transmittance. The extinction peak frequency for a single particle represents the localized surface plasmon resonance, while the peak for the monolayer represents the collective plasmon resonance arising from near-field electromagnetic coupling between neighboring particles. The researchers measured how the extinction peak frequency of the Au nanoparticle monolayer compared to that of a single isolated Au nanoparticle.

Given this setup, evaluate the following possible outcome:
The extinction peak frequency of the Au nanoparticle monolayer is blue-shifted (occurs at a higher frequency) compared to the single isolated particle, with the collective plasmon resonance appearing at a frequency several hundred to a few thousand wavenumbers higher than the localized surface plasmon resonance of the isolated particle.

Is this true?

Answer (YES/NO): NO